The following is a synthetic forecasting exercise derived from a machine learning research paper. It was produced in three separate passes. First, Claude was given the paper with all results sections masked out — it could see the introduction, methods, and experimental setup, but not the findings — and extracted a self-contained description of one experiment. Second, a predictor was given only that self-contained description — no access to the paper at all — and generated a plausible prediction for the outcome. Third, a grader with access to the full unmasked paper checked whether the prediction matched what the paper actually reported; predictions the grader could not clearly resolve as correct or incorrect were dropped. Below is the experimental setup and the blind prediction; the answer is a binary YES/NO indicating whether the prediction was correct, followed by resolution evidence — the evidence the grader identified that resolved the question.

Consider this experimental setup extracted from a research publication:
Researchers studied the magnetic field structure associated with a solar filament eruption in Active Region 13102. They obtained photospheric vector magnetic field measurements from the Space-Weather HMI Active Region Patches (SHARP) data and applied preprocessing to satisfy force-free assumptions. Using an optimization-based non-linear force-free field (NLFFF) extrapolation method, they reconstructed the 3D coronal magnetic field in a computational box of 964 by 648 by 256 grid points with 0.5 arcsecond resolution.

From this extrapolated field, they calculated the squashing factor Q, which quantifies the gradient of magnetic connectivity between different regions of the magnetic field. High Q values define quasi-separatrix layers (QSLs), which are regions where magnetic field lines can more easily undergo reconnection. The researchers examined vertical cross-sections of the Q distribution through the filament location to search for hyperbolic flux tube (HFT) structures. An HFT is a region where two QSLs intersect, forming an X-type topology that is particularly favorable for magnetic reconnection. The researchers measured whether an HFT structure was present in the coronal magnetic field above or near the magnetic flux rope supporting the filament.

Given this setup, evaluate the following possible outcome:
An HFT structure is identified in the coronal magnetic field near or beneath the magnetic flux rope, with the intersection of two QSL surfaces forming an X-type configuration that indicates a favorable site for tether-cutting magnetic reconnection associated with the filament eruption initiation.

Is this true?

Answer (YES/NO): NO